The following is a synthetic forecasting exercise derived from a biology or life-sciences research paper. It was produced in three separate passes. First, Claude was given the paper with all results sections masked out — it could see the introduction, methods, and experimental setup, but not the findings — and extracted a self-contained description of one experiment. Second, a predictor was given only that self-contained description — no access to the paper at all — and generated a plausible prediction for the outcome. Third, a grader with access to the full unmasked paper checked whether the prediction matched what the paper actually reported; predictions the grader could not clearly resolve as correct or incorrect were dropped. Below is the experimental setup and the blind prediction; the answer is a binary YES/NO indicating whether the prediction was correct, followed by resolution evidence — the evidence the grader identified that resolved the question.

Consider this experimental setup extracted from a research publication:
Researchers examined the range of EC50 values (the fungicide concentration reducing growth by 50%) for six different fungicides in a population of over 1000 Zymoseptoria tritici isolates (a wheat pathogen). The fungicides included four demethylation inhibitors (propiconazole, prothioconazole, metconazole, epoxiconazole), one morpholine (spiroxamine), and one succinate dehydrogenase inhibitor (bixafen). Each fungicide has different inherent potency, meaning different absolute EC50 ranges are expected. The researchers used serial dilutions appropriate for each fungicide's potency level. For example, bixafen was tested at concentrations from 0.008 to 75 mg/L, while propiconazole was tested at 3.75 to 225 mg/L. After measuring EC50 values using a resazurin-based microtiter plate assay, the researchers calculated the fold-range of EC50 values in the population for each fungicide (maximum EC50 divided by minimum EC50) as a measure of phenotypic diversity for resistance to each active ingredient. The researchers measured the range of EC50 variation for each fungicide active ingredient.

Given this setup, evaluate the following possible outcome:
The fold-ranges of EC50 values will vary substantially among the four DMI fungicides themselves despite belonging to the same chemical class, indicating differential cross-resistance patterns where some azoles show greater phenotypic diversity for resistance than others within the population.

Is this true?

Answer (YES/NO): YES